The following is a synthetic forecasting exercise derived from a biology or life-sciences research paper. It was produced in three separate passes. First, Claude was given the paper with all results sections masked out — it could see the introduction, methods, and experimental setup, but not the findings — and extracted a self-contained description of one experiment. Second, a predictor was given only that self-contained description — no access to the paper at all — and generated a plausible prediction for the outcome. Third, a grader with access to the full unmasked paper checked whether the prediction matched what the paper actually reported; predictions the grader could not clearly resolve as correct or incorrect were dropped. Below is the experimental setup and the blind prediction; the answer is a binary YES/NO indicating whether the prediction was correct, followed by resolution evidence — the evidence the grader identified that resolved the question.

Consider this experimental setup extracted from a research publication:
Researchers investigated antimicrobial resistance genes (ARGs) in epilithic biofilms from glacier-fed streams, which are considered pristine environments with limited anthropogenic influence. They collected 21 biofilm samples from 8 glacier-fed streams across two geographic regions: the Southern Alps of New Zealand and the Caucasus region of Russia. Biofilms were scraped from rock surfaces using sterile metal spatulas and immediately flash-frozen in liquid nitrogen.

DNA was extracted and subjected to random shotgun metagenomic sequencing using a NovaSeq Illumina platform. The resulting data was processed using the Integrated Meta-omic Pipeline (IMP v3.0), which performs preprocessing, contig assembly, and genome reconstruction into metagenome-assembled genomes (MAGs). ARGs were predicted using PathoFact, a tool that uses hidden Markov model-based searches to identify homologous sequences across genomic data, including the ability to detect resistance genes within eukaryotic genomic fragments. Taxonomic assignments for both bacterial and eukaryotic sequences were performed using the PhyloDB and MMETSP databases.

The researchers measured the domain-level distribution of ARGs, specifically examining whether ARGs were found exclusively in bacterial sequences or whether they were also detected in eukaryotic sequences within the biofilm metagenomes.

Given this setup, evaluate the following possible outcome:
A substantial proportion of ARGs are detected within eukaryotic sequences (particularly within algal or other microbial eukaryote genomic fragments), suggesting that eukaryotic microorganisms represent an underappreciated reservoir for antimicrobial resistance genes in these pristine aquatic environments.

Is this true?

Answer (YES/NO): YES